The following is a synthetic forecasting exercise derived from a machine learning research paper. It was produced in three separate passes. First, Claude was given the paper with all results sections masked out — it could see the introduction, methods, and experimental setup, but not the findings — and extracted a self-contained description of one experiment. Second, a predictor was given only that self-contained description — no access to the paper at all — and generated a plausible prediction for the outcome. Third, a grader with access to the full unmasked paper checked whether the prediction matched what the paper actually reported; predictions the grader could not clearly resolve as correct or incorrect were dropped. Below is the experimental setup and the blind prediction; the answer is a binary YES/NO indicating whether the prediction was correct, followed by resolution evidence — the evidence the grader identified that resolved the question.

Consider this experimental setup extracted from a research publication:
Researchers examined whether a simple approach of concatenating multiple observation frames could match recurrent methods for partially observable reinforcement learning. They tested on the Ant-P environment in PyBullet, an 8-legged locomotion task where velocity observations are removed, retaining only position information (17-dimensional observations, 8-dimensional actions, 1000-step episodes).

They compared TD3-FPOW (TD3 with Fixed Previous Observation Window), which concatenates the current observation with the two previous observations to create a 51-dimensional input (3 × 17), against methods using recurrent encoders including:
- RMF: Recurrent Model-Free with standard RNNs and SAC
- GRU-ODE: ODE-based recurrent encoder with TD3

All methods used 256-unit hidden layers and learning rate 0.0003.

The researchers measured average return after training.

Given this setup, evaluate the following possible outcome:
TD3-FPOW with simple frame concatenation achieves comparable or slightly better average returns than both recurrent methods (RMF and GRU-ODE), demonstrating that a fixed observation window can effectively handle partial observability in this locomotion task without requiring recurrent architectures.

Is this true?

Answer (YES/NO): NO